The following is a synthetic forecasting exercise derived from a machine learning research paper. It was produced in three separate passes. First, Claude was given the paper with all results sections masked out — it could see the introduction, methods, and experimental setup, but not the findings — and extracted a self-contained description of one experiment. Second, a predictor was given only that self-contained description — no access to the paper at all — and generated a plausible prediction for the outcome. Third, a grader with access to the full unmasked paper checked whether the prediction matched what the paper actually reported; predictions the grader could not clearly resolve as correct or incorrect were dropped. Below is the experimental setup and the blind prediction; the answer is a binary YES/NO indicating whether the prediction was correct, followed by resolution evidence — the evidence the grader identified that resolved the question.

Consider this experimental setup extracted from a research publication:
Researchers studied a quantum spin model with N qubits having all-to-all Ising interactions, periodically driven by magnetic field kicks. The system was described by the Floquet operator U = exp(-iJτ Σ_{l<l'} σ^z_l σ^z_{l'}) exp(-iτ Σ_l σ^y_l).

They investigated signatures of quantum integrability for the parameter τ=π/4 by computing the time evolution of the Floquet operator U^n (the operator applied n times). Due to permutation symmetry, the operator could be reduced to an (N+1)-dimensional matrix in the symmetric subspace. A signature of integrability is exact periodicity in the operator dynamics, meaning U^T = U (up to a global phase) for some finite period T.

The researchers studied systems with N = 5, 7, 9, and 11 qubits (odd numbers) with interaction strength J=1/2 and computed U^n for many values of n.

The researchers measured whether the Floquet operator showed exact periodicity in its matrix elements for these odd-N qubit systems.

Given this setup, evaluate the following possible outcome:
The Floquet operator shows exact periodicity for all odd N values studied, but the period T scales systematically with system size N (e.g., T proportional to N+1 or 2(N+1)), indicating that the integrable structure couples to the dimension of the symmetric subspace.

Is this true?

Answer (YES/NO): NO